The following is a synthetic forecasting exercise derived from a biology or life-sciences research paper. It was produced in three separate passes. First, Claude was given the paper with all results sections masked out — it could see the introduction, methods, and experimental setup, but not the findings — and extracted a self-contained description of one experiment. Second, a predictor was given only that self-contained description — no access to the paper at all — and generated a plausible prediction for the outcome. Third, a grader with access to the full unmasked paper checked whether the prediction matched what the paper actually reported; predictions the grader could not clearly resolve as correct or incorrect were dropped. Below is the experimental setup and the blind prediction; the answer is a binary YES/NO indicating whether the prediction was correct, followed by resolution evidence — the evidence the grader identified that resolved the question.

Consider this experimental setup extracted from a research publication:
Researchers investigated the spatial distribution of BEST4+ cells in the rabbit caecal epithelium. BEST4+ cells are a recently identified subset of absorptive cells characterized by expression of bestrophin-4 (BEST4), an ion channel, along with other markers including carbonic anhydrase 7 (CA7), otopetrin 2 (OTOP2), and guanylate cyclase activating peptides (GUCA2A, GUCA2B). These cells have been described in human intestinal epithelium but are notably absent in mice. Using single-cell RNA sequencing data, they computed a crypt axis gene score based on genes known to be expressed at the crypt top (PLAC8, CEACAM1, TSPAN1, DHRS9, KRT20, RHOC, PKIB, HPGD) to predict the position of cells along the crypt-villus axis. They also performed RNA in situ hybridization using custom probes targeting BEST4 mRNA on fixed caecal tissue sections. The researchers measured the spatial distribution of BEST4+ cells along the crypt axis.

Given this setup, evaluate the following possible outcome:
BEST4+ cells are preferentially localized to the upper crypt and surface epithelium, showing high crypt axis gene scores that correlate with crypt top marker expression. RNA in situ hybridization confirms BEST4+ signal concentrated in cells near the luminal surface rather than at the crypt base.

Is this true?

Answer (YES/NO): NO